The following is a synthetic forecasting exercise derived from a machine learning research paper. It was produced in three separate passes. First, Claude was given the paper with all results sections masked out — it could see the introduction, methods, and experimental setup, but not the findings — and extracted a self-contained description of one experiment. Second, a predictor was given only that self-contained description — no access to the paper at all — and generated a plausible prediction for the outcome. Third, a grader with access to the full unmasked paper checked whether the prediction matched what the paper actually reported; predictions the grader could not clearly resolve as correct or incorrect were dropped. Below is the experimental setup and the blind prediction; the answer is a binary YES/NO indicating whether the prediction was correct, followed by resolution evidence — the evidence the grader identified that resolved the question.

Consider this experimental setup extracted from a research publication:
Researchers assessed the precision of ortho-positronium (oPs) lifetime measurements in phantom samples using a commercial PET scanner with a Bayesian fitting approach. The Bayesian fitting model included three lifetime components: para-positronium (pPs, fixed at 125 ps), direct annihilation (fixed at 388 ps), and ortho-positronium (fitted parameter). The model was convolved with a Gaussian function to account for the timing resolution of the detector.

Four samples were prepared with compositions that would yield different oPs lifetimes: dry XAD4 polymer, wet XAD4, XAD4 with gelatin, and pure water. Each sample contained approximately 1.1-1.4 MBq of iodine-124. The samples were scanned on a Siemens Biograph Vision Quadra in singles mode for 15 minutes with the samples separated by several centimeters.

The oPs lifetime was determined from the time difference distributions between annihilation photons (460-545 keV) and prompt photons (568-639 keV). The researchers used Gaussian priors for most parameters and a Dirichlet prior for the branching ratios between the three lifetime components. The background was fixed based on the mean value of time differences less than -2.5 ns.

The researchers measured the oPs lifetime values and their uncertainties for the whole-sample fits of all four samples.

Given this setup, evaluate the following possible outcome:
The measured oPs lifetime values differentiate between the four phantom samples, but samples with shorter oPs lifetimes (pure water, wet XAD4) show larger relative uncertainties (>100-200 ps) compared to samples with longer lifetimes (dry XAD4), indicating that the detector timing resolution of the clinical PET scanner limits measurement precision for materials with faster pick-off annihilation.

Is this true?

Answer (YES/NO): NO